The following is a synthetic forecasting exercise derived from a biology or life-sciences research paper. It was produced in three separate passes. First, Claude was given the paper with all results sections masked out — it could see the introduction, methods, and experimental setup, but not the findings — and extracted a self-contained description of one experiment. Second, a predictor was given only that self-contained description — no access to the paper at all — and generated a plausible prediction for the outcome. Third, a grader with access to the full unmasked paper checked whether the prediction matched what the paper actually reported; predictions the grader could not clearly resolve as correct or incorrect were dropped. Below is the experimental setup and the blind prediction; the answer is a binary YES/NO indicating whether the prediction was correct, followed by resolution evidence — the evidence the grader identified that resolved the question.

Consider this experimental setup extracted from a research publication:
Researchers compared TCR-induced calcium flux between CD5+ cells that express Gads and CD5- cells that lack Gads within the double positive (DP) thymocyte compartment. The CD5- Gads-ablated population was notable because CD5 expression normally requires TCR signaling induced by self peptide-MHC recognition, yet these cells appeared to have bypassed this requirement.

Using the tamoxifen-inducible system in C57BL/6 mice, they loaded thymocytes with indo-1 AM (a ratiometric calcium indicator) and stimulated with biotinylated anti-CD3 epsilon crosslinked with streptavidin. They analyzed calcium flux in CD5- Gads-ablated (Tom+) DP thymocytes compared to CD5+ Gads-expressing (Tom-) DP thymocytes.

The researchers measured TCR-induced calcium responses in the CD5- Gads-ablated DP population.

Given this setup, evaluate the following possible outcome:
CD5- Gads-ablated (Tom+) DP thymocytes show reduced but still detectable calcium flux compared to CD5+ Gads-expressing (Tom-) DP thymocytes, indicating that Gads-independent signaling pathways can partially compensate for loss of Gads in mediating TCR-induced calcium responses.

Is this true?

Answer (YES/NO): NO